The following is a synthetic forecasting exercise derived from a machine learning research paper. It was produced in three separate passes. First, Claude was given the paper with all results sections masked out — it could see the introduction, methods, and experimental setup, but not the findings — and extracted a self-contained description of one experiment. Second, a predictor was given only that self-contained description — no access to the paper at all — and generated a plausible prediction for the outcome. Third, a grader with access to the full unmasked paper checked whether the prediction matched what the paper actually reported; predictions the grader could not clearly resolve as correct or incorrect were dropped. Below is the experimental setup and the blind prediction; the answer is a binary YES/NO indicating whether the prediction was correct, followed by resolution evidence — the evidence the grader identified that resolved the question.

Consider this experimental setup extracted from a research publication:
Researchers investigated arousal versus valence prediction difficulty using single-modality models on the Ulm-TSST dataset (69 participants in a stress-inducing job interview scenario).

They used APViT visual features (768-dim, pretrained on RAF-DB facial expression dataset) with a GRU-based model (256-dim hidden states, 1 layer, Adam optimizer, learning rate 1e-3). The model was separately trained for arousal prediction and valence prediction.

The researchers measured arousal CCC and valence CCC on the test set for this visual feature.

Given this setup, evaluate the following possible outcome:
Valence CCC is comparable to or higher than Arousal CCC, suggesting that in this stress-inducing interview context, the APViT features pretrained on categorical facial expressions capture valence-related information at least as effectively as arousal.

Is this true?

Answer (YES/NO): YES